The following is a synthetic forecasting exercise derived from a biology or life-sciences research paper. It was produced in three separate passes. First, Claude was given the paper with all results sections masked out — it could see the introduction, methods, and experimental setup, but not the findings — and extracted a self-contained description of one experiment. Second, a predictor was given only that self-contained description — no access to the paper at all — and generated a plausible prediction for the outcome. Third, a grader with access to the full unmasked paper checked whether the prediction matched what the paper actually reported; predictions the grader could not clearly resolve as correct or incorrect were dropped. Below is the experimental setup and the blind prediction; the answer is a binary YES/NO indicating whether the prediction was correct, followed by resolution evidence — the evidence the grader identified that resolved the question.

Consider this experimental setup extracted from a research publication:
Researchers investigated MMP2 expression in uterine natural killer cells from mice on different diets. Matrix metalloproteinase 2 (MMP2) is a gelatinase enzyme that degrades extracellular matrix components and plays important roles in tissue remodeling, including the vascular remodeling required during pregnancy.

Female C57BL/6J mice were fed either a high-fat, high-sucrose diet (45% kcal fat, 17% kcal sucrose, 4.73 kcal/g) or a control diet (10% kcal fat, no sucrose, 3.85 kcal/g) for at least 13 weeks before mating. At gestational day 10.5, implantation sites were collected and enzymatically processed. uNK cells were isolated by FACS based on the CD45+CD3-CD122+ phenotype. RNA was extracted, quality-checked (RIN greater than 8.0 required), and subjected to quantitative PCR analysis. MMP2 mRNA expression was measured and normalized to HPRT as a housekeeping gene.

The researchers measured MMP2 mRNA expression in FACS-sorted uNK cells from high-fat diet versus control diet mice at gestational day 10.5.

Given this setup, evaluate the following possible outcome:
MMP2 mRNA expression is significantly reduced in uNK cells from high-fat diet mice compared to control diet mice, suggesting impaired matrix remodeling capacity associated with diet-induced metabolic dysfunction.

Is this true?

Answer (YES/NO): NO